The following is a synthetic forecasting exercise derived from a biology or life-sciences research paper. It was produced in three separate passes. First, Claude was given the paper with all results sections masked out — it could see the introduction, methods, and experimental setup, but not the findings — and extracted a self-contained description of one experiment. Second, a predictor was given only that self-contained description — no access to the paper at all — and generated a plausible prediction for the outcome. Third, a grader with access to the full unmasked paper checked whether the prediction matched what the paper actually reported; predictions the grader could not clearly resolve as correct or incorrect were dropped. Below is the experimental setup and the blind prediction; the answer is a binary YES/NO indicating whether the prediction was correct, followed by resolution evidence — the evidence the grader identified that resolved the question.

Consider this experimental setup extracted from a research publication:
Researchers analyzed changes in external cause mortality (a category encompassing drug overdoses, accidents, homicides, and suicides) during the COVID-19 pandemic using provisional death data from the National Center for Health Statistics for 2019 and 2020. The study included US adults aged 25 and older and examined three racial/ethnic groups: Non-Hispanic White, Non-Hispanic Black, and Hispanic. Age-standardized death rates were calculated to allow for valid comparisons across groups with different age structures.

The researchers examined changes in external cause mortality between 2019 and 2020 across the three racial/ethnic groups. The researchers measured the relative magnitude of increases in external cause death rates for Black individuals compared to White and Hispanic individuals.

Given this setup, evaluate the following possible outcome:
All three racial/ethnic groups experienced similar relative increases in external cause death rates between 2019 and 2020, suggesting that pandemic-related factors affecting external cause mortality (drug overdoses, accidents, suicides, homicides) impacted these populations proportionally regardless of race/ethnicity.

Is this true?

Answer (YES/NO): NO